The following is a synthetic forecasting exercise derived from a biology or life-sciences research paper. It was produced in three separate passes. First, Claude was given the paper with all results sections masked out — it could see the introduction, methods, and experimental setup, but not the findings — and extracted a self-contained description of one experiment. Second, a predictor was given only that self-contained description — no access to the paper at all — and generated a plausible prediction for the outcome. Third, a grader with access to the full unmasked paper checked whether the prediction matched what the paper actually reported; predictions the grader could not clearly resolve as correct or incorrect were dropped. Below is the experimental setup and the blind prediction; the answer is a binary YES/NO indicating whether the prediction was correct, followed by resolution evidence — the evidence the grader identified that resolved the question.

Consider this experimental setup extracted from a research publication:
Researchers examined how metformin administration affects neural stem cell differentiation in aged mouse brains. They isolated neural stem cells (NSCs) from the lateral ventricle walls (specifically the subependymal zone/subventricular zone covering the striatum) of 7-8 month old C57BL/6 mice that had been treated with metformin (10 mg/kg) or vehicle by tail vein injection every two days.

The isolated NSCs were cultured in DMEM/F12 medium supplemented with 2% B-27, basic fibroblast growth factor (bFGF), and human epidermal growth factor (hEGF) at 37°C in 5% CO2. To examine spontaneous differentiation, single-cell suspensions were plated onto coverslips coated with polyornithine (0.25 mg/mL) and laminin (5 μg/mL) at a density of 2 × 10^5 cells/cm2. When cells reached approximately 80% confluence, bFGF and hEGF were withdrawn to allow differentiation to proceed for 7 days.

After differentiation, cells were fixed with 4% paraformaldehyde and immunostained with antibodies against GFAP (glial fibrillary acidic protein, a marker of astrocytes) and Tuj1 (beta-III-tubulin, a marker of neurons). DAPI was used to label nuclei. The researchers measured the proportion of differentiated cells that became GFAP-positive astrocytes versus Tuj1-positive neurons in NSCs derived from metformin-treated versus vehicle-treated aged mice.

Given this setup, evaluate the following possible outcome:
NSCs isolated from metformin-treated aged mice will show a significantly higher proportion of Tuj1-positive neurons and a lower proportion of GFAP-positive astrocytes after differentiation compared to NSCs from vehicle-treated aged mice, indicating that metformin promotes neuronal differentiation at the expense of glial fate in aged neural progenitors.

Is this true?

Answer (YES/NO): YES